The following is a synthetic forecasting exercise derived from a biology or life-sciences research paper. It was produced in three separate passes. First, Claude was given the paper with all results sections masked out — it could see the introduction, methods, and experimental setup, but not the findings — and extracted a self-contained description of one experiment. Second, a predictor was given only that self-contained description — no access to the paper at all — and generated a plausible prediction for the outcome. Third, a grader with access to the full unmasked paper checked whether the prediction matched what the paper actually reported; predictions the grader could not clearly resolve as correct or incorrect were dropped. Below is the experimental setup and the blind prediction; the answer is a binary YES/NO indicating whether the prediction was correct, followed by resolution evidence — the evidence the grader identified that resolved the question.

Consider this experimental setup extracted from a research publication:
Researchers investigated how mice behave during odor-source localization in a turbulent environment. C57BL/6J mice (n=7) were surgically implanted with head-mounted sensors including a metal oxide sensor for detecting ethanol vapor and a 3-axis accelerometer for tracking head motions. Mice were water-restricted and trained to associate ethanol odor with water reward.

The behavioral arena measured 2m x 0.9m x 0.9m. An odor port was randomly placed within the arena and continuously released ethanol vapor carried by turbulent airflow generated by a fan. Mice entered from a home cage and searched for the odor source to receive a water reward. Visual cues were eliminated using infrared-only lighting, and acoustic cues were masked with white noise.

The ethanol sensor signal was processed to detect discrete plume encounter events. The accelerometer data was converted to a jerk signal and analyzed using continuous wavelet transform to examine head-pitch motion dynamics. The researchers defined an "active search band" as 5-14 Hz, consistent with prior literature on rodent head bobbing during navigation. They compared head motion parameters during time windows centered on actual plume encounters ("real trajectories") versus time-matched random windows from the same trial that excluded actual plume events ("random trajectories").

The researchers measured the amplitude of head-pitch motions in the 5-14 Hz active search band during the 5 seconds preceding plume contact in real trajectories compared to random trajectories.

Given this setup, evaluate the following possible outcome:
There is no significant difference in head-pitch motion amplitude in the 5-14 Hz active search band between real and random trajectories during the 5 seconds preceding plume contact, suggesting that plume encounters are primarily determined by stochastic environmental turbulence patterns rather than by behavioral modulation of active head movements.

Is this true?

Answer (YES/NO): NO